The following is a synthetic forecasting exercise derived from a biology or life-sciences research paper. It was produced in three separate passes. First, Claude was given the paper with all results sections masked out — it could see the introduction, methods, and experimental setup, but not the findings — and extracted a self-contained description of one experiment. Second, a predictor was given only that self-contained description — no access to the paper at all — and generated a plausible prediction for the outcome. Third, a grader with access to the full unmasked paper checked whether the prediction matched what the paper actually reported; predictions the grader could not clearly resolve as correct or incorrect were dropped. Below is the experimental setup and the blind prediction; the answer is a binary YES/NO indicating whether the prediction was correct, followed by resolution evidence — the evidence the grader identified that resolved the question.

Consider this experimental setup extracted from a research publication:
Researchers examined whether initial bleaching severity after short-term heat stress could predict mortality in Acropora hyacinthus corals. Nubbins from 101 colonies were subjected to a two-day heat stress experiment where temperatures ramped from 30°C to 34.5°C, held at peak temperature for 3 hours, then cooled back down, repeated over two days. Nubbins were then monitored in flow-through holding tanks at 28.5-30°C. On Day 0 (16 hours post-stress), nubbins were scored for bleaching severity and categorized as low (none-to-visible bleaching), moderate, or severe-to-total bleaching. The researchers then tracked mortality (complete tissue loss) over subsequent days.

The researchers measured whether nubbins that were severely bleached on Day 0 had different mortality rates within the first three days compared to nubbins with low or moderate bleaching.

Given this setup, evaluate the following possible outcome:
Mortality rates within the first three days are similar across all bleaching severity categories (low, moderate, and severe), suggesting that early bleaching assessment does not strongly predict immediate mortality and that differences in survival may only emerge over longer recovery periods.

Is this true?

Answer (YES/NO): NO